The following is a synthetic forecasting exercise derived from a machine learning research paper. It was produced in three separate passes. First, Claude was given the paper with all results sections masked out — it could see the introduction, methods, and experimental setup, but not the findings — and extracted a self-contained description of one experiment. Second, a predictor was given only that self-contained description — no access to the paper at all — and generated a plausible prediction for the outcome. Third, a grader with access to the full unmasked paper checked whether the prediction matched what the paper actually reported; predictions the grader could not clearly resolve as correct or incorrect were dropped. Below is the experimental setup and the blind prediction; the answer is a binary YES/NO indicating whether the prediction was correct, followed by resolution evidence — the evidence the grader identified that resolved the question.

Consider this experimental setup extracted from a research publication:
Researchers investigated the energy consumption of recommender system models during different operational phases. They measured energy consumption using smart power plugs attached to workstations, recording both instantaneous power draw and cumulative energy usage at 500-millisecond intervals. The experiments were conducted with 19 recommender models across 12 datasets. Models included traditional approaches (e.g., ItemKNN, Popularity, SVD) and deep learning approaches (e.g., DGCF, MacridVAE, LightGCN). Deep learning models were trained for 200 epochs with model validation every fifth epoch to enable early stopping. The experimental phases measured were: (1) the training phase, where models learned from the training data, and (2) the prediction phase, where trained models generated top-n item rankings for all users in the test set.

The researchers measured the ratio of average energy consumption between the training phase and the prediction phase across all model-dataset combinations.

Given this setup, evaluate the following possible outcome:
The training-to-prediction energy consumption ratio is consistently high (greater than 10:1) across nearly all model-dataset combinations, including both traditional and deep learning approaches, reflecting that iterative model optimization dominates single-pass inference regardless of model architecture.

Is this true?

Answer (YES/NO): NO